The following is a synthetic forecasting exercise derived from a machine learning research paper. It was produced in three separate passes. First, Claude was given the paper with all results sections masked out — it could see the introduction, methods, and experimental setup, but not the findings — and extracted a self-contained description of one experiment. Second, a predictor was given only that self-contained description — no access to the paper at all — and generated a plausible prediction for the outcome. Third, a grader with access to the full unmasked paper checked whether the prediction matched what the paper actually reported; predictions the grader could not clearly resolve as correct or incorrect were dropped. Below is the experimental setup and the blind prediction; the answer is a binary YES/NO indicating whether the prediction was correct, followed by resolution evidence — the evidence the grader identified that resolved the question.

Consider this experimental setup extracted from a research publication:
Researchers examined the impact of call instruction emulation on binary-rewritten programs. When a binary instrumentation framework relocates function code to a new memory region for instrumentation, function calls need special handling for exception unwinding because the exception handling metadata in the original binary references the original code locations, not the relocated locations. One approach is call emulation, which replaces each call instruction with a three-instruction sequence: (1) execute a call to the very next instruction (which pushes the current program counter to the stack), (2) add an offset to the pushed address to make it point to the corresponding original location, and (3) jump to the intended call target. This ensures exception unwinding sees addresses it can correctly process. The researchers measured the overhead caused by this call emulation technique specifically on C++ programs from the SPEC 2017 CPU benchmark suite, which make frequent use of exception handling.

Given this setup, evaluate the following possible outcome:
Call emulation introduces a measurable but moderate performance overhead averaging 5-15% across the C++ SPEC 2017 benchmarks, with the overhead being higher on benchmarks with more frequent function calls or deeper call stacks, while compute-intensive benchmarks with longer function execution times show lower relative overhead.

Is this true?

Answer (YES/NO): NO